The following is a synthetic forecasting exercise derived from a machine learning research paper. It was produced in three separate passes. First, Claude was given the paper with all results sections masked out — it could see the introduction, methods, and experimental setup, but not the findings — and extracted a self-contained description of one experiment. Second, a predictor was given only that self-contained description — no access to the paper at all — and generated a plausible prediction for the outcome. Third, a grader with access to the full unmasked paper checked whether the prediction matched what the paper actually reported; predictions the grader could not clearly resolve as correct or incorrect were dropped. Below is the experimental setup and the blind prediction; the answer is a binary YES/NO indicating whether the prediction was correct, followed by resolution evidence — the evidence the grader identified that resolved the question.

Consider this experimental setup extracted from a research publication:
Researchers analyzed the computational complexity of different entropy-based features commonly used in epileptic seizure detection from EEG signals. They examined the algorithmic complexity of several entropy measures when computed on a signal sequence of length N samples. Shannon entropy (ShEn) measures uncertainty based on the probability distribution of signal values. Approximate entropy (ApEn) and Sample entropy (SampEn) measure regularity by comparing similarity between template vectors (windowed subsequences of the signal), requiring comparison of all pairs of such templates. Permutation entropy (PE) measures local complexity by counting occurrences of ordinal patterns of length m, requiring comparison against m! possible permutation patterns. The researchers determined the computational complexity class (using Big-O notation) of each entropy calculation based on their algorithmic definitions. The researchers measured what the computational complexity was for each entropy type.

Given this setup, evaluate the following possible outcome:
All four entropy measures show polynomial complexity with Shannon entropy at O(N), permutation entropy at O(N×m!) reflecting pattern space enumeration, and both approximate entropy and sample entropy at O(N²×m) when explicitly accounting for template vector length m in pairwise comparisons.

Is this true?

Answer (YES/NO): NO